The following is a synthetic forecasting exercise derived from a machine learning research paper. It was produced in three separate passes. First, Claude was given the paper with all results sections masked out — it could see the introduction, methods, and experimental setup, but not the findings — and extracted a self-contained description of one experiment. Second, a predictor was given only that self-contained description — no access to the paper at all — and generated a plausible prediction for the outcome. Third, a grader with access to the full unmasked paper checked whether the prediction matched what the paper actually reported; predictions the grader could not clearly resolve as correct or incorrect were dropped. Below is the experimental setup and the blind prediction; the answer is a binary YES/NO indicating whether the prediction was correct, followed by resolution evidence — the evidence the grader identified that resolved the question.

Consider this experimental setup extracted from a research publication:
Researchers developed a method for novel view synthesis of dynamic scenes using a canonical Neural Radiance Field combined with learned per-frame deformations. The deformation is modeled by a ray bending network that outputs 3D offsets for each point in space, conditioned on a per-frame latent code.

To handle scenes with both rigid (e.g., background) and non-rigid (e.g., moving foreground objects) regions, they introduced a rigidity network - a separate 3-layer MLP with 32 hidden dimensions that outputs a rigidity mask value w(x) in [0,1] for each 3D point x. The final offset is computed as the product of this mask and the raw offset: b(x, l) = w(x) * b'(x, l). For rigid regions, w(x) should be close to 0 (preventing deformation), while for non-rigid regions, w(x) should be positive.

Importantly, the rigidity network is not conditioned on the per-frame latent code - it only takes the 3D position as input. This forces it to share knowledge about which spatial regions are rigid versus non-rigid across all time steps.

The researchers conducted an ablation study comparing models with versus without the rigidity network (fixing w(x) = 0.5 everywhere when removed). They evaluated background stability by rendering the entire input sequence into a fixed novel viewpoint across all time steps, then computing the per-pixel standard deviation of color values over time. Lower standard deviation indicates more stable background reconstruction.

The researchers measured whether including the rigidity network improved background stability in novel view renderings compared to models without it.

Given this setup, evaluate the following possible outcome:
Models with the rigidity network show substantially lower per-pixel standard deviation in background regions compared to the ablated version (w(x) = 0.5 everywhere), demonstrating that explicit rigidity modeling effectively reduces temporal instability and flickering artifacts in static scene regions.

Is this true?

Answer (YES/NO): YES